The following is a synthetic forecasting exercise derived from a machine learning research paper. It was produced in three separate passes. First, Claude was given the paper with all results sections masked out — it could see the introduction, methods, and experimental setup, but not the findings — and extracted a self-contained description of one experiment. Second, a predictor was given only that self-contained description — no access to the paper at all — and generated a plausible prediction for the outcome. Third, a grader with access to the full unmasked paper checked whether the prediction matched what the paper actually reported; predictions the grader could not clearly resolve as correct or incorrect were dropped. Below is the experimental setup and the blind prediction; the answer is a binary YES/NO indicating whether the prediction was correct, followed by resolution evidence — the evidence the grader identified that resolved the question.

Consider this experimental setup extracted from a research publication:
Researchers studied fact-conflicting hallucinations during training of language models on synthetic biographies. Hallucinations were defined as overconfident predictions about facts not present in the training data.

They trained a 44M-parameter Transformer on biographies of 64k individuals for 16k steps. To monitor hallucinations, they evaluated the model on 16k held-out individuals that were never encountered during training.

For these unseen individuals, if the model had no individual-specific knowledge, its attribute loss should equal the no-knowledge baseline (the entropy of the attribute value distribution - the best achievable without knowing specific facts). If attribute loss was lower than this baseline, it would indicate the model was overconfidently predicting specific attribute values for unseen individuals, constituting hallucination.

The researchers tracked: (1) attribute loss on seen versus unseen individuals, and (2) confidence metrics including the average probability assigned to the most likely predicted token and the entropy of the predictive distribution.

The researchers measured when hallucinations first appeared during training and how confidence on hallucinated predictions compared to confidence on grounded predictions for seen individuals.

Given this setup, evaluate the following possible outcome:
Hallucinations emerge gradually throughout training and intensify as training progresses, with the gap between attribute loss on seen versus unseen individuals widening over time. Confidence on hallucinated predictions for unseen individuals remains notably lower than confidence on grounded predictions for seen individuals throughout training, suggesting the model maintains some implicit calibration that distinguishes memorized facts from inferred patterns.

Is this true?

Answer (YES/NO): NO